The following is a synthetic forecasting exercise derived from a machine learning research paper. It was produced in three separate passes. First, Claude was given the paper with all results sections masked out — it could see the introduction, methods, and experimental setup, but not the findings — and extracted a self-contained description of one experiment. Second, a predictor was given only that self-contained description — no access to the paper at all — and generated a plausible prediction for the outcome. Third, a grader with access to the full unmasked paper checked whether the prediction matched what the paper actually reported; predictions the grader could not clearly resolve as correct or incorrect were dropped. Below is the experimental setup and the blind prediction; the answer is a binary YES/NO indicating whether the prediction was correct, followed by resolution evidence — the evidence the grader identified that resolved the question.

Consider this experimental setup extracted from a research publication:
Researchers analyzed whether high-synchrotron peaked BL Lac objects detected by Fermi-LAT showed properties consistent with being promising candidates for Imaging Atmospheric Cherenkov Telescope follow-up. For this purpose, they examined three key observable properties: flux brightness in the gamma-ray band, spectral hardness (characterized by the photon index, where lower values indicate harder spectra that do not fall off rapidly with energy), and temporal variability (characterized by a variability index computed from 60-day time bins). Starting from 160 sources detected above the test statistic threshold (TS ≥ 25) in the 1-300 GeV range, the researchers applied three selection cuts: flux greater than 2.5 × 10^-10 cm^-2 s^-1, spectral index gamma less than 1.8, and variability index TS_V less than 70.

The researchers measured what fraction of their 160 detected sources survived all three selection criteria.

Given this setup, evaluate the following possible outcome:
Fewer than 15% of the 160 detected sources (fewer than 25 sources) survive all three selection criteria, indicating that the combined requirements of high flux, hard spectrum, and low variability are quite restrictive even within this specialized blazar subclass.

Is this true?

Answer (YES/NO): YES